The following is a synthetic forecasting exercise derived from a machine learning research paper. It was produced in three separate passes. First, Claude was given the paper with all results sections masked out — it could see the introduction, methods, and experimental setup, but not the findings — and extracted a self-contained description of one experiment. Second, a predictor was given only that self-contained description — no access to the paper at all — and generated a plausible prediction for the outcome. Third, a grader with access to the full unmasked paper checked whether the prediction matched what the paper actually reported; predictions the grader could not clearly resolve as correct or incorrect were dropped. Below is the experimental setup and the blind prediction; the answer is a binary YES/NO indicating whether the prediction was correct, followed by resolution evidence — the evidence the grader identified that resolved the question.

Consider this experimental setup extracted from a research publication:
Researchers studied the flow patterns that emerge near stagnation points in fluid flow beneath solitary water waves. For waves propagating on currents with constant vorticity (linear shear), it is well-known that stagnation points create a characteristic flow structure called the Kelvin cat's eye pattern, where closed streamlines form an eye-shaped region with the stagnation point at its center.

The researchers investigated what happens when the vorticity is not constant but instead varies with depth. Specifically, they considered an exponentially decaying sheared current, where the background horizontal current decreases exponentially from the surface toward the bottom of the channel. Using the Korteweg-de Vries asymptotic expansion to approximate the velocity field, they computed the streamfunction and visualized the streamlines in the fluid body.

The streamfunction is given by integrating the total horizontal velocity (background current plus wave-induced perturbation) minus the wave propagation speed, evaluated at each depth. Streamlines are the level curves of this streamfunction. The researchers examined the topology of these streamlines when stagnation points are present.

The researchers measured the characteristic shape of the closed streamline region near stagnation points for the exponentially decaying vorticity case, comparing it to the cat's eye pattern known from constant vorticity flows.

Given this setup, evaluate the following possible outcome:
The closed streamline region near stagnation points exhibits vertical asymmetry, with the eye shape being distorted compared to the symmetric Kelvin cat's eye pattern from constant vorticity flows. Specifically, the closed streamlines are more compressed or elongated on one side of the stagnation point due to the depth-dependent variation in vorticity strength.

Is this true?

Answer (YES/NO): NO